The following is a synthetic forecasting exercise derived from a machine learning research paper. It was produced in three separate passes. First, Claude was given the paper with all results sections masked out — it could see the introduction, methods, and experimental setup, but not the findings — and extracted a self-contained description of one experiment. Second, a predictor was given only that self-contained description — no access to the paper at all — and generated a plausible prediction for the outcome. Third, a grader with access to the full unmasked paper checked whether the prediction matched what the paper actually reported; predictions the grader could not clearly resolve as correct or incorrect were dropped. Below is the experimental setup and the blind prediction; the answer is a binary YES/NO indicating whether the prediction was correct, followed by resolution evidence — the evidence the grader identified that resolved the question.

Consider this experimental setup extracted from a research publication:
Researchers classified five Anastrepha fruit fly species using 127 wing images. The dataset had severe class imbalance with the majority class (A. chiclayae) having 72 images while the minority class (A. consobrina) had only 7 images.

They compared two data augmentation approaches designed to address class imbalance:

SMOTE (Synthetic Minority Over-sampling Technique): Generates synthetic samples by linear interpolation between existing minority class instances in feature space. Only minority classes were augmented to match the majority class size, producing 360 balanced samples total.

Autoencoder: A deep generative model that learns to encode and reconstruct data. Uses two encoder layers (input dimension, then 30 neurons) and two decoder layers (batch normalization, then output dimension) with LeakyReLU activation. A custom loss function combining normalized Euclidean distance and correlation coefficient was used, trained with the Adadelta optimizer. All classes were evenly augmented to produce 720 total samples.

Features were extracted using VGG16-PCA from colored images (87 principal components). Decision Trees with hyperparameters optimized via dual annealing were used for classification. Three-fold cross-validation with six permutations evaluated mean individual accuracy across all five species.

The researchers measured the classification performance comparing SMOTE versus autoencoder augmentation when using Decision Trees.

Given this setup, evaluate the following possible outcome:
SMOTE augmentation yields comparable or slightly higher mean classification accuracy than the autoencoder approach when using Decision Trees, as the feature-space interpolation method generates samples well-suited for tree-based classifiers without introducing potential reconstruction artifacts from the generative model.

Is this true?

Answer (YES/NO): NO